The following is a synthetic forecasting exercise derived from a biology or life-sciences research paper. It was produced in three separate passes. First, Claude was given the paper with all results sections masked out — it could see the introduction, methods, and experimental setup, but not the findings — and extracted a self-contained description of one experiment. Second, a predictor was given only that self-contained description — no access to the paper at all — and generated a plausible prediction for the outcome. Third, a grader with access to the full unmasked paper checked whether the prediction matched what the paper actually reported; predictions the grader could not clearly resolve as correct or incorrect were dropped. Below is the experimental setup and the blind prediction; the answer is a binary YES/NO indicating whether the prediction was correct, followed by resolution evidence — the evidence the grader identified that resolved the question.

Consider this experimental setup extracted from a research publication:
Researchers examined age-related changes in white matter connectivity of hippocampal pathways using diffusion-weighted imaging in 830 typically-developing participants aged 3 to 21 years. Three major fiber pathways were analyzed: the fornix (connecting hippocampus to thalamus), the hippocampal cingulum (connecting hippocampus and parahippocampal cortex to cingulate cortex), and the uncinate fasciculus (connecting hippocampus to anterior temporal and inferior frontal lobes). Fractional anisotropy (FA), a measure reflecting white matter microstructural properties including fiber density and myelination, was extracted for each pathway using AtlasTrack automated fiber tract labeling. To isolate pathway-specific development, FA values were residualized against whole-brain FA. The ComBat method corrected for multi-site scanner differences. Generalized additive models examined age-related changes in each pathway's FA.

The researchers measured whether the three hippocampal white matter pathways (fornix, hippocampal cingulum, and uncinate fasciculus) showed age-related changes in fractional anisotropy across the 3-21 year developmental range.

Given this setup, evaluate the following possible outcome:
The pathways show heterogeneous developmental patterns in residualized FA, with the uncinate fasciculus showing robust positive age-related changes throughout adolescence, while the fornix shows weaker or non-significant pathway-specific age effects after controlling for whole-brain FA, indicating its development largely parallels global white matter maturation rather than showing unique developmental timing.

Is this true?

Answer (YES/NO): NO